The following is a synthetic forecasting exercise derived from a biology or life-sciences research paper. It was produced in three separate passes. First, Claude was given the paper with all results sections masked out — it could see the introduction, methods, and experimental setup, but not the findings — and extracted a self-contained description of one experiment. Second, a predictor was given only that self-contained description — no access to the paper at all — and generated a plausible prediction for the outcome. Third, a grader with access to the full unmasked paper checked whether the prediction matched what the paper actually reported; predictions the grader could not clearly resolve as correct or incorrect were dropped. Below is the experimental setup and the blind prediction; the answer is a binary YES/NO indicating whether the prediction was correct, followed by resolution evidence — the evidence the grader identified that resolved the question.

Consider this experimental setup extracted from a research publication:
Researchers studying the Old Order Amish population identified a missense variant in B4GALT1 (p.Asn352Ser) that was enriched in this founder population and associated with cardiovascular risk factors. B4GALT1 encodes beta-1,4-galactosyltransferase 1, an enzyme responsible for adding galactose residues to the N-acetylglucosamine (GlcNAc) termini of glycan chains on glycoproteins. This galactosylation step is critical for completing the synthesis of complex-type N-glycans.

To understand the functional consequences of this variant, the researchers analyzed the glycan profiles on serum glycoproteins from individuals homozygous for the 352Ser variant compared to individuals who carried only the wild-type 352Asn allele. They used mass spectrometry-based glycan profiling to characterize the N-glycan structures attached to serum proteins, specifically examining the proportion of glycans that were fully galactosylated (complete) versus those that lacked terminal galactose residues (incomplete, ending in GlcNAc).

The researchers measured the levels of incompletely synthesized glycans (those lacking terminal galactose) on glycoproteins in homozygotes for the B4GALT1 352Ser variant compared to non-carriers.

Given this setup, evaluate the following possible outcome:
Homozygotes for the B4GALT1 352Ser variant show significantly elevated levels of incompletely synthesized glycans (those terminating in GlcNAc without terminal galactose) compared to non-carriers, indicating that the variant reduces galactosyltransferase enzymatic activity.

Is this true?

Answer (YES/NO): YES